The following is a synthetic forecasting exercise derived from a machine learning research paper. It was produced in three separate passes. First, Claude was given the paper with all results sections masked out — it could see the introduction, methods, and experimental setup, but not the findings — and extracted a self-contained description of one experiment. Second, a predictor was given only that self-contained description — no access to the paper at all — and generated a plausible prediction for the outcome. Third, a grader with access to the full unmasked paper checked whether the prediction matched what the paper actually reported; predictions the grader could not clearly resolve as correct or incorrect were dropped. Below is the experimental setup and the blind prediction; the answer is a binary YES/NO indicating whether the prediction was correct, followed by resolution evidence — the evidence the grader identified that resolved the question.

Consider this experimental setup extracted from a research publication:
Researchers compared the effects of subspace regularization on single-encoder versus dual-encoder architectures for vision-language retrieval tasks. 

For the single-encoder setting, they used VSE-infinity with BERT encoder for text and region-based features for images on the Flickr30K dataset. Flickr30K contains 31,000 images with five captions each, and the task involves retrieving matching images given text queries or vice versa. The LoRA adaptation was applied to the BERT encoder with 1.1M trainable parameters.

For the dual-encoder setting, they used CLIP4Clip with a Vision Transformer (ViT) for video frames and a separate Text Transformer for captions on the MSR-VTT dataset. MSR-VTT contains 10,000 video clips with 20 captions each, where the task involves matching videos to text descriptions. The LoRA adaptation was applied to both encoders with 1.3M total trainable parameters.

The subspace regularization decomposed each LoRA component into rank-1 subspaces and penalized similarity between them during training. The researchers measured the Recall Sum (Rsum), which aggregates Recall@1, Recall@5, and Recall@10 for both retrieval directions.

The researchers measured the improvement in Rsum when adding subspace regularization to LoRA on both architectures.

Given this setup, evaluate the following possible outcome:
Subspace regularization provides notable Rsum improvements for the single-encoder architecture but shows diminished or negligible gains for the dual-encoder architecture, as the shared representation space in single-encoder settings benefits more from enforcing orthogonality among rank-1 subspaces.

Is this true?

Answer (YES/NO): NO